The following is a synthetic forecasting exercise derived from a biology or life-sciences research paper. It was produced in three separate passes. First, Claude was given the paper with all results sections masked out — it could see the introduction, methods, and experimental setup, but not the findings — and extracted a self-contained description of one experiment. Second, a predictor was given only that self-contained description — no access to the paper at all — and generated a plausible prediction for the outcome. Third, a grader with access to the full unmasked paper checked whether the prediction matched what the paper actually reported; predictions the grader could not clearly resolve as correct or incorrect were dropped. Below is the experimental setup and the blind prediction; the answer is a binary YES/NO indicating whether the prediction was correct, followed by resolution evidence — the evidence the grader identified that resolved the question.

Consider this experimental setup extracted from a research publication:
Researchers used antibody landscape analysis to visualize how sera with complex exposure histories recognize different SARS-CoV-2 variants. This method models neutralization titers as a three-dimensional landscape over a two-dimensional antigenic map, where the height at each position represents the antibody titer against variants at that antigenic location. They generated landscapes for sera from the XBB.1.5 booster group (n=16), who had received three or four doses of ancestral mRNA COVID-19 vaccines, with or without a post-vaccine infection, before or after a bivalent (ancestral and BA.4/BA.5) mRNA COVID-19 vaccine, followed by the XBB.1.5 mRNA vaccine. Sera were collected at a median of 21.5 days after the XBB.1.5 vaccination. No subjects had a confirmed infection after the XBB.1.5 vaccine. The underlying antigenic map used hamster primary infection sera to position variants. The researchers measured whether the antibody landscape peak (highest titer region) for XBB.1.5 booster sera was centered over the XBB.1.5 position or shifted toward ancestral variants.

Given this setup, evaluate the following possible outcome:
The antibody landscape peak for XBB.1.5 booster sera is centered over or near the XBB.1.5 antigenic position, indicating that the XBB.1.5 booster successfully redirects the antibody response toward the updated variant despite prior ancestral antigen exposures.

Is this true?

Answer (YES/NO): NO